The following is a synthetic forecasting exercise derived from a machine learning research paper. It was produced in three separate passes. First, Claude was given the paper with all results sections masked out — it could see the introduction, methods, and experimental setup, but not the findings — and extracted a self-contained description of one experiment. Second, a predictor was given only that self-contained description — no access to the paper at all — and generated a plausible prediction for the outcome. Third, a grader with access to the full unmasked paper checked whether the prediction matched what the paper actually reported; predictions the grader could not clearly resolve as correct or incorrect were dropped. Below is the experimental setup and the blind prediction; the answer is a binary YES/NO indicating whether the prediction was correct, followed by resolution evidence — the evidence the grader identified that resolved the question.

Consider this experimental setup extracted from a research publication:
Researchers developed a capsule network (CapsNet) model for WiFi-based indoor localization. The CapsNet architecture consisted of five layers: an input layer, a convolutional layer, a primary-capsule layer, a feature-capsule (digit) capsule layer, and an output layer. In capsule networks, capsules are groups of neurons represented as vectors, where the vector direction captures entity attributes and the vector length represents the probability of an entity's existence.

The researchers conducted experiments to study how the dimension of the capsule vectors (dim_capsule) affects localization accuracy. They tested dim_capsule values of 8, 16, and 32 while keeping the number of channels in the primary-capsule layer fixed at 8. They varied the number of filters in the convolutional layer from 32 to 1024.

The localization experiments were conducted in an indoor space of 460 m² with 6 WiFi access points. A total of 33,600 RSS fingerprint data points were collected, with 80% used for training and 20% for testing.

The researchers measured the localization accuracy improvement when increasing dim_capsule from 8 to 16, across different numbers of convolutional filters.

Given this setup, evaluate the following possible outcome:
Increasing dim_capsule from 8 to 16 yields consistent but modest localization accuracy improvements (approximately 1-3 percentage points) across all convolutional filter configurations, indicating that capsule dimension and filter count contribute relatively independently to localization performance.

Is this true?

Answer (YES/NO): NO